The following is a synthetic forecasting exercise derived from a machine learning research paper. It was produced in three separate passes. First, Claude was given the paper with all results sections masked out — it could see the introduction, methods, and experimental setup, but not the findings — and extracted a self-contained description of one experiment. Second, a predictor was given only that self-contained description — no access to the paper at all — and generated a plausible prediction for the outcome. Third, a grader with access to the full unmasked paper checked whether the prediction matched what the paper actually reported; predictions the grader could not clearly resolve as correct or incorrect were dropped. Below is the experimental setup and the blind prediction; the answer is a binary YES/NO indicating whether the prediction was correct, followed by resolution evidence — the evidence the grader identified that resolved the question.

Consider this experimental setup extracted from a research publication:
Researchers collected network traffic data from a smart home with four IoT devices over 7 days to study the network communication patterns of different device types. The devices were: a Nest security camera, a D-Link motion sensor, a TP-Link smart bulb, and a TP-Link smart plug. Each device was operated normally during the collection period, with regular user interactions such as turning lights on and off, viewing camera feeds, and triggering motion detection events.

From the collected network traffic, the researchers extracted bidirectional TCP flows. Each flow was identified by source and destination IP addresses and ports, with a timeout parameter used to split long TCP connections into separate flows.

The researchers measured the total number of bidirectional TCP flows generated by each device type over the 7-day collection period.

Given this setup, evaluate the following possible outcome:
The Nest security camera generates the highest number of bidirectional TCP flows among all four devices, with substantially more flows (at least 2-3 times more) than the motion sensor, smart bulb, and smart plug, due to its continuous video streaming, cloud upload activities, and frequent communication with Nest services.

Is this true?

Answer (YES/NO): NO